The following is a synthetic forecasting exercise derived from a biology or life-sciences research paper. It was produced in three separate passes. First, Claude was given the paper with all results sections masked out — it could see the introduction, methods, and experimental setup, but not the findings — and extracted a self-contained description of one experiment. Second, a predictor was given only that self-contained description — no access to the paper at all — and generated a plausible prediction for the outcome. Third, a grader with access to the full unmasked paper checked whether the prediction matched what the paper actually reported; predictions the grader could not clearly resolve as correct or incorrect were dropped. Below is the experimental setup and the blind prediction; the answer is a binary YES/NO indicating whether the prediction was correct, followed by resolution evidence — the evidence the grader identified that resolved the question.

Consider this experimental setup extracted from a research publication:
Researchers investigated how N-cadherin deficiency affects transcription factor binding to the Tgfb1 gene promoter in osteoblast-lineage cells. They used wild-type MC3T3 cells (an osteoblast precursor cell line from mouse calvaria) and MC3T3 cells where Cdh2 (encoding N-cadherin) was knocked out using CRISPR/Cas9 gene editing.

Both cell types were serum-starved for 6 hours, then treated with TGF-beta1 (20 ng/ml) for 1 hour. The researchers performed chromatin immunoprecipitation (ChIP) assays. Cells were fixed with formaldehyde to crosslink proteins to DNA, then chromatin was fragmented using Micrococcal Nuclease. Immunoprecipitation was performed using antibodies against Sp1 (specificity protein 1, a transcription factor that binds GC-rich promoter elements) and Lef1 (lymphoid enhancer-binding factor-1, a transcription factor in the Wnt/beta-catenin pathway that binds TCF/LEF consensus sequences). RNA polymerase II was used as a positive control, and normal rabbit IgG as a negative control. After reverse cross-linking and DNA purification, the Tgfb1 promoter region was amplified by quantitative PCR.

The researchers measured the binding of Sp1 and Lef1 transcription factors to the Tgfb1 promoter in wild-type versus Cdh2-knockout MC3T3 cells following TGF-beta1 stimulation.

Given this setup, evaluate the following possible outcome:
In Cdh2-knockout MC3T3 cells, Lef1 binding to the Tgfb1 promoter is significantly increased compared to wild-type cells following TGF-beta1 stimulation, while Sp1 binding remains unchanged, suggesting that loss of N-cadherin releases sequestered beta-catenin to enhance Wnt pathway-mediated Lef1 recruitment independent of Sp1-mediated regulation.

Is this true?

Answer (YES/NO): NO